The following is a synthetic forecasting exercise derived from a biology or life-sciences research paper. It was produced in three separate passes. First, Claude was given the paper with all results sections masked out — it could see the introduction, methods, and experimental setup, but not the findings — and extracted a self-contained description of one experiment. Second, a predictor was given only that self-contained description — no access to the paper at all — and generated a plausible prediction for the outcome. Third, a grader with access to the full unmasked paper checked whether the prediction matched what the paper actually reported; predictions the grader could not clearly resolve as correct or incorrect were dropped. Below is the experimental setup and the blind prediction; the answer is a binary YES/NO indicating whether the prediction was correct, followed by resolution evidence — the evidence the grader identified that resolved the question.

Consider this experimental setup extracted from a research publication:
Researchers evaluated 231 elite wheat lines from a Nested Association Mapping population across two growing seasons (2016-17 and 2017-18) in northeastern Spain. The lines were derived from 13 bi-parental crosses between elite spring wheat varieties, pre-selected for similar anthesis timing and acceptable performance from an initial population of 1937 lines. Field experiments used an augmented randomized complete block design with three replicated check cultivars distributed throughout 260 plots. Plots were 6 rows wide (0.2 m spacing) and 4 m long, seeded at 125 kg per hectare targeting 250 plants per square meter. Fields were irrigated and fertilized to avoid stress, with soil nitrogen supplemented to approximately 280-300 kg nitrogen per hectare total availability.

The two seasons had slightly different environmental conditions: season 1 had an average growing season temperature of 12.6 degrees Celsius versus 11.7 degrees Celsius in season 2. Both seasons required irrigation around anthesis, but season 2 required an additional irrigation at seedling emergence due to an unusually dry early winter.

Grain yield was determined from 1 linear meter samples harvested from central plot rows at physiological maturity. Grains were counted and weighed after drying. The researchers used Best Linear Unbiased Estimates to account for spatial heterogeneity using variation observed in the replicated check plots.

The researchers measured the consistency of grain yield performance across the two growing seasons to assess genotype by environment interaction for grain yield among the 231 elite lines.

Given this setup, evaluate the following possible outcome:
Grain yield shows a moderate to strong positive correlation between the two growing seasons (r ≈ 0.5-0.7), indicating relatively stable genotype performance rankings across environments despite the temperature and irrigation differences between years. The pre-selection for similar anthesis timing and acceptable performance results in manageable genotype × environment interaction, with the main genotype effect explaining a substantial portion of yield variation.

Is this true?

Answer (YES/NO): NO